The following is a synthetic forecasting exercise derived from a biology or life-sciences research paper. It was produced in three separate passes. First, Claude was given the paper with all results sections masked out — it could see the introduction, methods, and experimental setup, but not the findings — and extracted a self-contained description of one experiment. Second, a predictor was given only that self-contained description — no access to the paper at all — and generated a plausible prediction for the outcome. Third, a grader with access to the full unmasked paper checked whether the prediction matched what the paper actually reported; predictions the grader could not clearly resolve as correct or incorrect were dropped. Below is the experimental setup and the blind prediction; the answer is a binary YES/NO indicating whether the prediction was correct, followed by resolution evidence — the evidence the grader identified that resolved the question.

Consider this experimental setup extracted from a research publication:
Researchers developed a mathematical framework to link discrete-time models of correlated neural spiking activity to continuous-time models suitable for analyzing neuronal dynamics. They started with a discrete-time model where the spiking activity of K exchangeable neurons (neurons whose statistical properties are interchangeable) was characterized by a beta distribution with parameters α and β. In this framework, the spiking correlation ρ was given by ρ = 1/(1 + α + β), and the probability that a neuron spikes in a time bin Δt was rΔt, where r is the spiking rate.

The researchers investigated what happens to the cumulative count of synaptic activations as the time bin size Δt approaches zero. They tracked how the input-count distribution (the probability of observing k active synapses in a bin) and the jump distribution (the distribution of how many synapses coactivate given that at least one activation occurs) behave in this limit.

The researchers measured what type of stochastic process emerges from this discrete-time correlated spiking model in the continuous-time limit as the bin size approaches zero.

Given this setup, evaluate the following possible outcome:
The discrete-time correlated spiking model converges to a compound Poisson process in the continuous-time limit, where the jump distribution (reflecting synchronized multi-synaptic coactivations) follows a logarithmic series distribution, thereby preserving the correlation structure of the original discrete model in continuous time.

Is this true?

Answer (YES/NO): NO